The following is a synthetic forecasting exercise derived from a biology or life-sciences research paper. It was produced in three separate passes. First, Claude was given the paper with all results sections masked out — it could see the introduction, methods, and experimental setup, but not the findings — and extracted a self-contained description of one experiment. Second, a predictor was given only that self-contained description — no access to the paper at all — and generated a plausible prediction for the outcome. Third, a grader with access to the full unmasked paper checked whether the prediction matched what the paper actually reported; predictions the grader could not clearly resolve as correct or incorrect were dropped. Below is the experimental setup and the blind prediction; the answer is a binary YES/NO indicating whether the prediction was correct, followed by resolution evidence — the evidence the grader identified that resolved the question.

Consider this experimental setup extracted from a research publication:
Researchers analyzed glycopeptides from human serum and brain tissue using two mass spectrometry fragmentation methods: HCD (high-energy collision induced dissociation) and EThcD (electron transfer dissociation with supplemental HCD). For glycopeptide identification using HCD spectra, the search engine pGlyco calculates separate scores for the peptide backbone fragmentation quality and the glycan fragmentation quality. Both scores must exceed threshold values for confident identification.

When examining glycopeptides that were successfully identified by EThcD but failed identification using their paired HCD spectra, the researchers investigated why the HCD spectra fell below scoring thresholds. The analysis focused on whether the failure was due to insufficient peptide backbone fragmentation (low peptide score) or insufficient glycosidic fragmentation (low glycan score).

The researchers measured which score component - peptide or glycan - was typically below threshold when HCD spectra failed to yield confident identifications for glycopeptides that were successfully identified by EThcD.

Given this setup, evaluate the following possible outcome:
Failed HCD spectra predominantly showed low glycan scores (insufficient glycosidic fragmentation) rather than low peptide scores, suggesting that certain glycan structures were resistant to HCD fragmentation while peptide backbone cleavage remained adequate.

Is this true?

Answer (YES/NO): YES